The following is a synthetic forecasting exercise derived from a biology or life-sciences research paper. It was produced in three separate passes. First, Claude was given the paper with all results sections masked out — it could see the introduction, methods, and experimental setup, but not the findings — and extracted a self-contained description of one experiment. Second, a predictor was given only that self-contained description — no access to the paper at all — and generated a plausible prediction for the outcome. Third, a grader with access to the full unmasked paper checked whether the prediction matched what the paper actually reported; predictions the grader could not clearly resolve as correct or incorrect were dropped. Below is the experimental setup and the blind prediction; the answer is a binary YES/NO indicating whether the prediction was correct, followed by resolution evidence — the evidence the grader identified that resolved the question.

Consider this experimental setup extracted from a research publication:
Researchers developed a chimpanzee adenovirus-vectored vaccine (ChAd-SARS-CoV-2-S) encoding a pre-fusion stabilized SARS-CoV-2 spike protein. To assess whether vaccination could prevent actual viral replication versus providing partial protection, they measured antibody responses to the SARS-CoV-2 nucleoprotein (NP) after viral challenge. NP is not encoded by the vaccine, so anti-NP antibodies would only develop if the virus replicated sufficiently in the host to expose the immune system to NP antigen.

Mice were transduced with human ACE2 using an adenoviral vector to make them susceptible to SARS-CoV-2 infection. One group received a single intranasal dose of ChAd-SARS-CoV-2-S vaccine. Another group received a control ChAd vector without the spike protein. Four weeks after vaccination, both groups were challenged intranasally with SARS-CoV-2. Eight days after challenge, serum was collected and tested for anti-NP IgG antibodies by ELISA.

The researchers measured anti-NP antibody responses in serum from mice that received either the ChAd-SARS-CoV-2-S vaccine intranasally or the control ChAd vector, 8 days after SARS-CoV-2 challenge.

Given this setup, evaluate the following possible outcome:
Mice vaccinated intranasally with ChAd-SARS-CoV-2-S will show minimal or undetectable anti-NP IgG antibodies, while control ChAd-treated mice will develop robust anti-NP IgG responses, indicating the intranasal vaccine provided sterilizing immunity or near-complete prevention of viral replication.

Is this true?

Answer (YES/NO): YES